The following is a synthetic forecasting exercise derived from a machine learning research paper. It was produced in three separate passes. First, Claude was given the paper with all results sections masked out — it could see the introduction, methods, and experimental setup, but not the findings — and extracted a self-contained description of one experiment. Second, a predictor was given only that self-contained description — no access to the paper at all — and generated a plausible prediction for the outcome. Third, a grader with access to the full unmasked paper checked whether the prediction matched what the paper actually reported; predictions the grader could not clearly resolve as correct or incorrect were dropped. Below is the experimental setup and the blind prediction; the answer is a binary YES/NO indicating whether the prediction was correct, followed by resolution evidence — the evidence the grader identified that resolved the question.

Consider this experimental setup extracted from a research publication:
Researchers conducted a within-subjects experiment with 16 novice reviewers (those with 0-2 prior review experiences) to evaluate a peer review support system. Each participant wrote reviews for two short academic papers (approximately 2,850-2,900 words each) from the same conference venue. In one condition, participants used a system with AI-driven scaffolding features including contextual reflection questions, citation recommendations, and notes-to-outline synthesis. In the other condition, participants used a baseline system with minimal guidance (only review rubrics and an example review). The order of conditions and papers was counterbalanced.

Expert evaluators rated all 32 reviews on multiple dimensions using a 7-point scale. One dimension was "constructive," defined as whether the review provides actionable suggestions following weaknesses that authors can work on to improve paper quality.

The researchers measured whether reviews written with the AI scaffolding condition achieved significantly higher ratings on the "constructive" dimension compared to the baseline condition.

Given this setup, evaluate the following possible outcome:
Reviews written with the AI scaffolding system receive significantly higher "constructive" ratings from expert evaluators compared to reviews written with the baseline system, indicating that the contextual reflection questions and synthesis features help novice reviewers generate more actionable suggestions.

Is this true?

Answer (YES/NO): NO